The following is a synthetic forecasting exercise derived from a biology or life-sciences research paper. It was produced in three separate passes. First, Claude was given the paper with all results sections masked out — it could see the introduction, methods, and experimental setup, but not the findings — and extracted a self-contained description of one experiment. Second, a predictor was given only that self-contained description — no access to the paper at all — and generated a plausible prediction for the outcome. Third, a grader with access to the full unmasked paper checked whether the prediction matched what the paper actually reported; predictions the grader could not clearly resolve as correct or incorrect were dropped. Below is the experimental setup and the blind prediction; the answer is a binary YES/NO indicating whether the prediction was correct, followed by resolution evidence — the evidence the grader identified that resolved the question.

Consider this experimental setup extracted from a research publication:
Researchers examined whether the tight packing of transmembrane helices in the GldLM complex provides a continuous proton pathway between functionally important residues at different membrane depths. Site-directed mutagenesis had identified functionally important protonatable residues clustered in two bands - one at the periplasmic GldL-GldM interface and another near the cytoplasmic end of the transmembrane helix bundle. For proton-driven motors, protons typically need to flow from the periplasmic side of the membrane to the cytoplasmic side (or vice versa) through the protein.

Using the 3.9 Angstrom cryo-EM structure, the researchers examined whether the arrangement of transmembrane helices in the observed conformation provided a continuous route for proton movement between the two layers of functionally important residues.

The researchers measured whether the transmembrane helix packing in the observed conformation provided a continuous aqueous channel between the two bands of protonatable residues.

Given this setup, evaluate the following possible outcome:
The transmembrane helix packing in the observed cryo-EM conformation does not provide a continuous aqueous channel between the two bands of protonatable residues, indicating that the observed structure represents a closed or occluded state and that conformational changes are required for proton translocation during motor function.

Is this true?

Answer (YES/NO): YES